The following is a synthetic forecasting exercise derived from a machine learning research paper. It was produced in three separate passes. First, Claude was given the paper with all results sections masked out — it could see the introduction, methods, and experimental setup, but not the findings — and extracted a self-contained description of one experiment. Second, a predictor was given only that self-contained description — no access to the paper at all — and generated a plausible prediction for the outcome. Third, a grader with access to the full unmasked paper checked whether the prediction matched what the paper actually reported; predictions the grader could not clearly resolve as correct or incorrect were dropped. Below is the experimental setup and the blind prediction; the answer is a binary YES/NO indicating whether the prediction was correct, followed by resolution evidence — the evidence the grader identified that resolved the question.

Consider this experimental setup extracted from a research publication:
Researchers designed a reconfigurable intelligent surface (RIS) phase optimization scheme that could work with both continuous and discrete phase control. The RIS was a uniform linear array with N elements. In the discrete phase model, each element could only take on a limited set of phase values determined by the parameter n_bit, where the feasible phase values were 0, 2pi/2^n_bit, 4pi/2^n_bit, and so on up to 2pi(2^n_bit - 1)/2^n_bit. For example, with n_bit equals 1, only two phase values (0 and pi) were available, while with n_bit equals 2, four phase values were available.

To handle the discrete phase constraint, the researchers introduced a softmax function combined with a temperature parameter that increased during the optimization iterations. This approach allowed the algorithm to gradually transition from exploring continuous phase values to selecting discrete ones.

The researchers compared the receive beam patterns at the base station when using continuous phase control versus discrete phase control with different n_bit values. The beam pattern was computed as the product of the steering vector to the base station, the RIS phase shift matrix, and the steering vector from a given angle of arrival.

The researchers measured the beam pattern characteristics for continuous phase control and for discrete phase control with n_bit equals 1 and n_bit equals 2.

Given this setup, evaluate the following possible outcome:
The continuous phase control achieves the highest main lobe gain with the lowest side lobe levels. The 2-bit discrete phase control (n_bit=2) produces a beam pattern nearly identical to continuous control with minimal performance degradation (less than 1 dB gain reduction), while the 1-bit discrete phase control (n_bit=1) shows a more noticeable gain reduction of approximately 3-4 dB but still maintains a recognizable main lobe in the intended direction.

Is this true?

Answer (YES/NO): NO